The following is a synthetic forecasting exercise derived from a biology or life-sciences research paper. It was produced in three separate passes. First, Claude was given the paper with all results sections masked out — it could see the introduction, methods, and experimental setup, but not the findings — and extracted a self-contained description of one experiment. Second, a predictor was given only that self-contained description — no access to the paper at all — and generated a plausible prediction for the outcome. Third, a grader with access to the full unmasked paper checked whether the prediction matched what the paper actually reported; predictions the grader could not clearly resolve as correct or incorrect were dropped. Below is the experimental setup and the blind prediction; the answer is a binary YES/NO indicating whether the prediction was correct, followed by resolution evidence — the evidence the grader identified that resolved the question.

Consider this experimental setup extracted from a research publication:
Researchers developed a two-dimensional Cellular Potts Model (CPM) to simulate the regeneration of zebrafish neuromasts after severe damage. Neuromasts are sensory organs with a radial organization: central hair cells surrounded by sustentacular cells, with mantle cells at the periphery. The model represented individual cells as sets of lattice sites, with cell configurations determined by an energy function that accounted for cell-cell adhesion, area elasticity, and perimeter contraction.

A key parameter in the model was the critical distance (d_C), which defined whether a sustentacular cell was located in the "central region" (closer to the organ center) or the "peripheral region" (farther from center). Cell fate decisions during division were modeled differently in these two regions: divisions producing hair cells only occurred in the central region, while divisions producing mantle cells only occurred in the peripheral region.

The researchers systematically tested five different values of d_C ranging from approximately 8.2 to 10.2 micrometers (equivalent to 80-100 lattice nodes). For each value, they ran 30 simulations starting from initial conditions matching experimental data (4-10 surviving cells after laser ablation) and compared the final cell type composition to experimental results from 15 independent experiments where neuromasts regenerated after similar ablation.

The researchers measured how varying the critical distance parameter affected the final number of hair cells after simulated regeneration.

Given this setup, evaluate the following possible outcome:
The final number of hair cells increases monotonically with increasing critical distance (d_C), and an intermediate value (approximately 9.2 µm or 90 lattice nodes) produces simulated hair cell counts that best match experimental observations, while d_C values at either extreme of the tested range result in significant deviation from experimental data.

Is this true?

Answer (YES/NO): NO